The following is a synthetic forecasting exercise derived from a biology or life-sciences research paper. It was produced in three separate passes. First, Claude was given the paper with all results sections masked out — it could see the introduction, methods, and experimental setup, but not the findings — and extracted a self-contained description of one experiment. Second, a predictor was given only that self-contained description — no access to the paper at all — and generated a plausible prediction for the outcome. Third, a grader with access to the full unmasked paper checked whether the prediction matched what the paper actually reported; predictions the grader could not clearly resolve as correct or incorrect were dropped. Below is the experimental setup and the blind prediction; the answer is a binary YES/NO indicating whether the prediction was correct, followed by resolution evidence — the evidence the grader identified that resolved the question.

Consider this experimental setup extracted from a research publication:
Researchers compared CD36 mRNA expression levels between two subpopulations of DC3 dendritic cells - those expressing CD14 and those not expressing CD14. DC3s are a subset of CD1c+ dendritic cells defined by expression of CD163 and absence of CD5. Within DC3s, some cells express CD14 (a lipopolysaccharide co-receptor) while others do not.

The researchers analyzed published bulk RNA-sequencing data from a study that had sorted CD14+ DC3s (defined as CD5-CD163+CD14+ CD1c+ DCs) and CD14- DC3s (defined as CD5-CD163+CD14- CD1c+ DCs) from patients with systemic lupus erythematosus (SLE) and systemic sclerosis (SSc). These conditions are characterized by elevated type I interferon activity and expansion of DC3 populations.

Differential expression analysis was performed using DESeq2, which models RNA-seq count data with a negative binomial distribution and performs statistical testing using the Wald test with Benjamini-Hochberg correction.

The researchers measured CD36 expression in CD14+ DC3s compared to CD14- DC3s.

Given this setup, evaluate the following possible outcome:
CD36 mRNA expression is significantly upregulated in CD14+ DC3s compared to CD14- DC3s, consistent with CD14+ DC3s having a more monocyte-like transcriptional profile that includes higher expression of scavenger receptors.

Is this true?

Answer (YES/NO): NO